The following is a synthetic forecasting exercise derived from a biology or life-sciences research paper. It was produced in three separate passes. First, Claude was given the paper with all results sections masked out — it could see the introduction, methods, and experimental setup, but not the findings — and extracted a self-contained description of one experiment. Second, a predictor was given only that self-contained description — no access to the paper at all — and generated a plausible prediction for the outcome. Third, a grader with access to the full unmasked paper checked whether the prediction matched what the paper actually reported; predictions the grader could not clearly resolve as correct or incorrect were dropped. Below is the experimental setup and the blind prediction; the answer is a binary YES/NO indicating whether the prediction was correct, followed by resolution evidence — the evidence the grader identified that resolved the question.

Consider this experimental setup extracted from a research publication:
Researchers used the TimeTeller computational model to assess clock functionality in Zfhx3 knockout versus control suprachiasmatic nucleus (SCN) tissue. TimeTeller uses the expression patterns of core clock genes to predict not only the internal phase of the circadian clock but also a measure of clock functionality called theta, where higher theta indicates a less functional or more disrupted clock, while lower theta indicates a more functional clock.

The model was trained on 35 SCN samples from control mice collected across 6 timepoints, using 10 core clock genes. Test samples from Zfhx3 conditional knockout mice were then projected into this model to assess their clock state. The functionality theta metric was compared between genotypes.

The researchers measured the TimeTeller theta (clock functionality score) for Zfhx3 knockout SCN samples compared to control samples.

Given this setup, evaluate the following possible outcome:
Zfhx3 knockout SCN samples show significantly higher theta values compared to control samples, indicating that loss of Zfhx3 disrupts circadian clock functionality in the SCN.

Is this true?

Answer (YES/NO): NO